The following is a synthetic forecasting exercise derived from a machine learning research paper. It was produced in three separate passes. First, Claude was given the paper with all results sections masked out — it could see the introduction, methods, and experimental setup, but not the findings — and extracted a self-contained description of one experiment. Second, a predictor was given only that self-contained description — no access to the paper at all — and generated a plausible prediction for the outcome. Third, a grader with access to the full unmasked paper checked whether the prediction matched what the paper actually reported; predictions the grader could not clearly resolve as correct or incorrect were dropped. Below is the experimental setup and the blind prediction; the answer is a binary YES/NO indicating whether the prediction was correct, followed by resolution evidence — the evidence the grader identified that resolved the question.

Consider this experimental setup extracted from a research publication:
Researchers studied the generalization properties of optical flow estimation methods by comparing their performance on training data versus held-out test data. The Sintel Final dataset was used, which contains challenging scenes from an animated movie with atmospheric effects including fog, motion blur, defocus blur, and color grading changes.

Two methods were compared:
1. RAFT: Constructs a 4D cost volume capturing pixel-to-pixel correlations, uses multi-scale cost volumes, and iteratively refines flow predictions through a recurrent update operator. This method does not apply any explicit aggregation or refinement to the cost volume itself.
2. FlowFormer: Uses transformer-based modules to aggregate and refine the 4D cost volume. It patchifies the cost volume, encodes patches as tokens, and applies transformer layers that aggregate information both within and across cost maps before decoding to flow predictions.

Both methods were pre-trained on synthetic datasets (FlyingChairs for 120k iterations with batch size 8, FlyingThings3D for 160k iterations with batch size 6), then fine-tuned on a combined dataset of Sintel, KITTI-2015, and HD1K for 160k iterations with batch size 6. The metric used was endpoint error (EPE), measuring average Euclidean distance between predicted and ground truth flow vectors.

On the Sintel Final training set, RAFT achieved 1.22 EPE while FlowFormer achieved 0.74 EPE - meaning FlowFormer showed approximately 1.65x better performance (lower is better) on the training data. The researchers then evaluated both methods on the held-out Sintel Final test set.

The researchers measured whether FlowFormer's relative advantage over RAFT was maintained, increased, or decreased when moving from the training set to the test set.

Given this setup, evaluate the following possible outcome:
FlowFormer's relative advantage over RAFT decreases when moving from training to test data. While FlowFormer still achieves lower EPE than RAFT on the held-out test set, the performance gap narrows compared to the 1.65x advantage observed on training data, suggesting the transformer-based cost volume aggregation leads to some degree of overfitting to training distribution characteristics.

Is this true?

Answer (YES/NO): YES